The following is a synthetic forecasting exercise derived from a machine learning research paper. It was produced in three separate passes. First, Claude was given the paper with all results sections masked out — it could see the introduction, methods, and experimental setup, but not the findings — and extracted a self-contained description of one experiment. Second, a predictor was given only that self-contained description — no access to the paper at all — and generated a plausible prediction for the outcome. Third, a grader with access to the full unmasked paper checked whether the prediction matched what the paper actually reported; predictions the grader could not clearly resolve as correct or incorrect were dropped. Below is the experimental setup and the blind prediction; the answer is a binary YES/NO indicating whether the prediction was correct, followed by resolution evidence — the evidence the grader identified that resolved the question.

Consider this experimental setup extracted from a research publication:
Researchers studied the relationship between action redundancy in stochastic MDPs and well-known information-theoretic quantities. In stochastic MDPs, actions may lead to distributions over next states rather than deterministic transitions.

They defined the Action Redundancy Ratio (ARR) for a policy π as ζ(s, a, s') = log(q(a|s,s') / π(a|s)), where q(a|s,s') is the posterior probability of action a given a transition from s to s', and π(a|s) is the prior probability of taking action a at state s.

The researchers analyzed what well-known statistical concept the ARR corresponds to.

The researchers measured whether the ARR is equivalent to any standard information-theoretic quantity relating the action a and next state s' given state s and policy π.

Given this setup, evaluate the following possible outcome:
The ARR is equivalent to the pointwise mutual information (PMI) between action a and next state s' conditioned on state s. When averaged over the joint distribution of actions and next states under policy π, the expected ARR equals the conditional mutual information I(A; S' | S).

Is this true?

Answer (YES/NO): NO